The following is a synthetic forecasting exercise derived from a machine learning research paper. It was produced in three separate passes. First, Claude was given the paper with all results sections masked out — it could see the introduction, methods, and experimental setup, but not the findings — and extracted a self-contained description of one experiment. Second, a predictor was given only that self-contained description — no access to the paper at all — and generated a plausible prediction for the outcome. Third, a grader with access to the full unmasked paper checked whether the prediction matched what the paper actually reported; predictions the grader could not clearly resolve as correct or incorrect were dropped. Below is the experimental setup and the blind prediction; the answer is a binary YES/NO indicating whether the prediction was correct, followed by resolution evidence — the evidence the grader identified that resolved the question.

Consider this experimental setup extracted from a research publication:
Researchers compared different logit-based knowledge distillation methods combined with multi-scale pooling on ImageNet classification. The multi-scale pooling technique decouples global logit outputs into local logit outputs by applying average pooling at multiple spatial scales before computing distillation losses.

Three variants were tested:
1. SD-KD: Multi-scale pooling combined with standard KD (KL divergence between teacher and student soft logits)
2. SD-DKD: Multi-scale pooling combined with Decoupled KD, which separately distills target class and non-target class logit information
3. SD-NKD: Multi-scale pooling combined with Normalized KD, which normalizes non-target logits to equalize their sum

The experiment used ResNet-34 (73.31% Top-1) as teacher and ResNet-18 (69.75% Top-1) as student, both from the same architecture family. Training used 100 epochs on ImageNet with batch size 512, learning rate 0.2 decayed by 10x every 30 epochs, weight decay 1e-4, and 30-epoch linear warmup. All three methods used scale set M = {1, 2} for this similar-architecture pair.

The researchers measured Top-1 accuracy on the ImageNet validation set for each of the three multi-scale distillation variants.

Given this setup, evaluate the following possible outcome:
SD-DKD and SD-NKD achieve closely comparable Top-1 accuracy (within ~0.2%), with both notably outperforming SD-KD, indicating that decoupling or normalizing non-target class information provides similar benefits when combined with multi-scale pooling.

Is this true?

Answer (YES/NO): NO